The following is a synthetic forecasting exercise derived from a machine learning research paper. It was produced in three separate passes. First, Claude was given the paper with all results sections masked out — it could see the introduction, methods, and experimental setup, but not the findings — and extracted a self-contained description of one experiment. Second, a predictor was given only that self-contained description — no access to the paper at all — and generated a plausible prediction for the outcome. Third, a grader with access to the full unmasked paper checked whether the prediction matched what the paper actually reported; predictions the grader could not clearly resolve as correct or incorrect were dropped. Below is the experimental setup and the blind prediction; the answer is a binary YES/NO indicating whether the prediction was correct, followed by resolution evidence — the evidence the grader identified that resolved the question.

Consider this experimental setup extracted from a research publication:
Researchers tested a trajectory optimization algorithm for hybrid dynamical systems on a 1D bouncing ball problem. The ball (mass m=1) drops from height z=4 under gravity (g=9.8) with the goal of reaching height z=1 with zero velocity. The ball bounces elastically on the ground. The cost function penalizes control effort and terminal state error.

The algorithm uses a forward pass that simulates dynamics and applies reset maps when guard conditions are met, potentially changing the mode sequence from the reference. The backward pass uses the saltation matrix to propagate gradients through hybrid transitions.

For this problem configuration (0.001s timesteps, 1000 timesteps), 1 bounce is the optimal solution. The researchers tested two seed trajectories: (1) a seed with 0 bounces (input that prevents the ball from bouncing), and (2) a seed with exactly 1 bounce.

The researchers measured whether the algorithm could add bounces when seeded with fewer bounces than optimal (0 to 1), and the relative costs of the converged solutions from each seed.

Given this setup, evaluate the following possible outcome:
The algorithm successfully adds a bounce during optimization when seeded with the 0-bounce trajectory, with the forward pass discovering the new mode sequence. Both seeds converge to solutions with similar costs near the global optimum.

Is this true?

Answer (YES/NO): NO